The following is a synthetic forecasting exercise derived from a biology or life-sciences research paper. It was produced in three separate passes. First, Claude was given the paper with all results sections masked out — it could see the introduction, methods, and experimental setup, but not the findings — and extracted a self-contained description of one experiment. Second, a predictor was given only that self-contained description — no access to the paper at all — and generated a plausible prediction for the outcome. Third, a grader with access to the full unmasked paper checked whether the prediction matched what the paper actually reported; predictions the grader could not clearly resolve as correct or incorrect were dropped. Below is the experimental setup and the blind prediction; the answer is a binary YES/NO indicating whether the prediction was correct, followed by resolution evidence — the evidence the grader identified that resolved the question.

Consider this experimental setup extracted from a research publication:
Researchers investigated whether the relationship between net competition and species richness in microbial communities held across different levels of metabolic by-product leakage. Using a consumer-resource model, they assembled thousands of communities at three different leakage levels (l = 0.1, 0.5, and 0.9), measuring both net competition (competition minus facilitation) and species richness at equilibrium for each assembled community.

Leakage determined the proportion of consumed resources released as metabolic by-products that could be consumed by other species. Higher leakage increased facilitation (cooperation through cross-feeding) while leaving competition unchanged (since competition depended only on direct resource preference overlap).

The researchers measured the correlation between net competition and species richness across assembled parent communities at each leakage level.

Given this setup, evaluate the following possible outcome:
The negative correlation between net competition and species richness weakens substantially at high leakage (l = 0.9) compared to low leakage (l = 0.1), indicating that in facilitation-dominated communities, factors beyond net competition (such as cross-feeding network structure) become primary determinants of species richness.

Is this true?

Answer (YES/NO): NO